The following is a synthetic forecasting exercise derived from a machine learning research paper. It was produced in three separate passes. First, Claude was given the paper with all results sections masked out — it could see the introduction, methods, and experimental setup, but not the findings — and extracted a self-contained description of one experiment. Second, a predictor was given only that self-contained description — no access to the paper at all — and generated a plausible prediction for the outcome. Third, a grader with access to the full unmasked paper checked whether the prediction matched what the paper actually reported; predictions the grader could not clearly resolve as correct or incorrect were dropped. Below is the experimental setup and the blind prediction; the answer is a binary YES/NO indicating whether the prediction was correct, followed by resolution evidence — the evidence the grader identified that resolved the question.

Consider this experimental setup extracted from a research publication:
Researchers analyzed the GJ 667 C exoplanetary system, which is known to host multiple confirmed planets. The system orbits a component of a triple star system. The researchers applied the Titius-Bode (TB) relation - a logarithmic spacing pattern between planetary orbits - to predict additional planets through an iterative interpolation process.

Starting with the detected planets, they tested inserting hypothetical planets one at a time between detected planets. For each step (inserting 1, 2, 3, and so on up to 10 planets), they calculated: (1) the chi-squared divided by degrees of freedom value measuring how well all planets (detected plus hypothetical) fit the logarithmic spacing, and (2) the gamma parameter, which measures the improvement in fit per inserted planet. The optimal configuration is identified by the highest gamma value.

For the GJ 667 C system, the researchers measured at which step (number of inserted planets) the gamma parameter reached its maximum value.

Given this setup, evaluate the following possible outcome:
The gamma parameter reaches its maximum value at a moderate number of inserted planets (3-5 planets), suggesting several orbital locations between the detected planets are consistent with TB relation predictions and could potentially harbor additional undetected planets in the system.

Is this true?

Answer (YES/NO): YES